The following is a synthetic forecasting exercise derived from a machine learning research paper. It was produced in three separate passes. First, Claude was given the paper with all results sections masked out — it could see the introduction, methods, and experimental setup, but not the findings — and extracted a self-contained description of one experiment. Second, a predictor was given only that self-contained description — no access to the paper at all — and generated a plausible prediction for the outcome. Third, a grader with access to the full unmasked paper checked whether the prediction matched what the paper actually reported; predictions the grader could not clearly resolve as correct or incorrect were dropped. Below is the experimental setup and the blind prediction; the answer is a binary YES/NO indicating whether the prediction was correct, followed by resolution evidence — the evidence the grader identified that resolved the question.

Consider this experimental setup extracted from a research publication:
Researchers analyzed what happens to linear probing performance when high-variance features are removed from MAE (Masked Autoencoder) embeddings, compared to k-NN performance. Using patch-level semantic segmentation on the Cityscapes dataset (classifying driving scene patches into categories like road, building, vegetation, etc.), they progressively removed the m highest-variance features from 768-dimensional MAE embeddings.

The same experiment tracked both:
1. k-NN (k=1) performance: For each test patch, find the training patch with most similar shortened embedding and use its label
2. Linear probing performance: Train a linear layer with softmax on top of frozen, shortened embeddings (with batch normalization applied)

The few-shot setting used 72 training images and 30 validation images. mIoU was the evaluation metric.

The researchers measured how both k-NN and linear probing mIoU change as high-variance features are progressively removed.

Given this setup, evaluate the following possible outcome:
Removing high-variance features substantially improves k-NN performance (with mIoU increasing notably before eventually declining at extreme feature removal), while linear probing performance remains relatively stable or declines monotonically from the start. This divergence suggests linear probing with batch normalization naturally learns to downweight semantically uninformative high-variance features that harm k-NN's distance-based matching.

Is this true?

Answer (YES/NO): YES